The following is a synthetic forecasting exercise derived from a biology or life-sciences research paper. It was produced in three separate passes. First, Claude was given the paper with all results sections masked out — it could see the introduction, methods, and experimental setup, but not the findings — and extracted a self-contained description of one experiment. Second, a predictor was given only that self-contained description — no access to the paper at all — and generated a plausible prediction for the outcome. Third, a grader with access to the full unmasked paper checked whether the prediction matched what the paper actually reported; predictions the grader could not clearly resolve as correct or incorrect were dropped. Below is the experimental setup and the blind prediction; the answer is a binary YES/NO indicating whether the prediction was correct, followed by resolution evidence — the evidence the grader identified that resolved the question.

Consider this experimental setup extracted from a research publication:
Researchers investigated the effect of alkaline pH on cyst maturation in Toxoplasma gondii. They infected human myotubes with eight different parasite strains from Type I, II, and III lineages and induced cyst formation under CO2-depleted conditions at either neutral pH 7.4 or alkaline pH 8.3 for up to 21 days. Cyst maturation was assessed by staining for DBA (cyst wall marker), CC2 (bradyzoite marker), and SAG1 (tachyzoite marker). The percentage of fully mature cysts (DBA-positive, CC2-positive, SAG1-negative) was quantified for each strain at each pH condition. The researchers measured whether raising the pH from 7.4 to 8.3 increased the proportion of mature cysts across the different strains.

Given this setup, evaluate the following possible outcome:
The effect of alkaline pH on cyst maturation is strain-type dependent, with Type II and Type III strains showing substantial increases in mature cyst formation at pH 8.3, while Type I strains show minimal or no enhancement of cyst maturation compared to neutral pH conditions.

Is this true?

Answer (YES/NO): NO